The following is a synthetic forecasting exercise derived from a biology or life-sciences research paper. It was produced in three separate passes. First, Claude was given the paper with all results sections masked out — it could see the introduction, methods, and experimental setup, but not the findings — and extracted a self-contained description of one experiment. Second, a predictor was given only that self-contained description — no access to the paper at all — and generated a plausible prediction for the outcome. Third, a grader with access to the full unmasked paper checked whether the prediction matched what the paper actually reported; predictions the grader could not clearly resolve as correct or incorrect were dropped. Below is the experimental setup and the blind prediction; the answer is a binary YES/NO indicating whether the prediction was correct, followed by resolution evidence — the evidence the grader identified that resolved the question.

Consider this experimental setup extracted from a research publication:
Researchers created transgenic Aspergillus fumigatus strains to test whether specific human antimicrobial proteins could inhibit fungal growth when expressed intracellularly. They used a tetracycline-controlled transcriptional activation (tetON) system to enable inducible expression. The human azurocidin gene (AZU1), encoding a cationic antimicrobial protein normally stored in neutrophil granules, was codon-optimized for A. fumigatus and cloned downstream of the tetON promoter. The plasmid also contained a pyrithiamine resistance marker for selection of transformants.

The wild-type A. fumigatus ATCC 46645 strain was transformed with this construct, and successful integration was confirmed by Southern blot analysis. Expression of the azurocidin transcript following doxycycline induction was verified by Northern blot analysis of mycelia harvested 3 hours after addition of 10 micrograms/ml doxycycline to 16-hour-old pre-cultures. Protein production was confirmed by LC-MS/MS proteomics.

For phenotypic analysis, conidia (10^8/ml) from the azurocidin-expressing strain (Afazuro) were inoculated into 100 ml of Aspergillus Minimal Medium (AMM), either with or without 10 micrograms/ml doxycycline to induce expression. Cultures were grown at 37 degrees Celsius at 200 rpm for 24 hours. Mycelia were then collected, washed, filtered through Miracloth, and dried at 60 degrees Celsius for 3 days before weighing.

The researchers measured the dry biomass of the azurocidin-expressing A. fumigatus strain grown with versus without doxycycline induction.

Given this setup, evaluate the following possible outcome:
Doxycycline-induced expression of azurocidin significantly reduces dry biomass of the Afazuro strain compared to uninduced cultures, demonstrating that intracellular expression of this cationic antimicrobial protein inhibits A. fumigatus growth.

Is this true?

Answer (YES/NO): YES